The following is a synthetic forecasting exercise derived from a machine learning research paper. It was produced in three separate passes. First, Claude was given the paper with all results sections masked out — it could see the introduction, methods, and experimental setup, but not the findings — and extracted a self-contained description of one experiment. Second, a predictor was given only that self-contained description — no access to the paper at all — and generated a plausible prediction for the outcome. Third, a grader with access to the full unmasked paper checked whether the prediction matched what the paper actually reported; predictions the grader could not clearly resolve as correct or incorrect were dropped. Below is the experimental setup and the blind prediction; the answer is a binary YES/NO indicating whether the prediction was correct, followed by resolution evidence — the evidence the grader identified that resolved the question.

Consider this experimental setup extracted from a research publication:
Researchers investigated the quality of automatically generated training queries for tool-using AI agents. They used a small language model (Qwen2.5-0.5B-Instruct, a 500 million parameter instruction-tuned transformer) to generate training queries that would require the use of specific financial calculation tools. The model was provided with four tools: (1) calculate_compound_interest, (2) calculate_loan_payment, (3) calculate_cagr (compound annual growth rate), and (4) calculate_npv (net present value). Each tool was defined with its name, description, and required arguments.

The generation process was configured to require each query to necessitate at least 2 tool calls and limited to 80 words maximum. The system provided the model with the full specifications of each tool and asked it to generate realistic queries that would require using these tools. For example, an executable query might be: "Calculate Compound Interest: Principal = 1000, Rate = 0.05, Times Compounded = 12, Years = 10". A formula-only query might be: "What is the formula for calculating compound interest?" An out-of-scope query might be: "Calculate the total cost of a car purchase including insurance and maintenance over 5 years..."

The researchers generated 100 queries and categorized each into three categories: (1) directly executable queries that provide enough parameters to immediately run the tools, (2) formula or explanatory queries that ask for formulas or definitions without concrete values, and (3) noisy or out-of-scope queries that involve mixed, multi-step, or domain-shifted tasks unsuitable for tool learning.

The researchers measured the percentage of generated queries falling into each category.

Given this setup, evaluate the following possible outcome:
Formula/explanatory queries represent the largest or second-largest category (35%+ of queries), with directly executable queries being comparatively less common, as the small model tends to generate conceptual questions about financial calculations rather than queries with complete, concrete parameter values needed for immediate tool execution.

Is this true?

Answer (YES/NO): NO